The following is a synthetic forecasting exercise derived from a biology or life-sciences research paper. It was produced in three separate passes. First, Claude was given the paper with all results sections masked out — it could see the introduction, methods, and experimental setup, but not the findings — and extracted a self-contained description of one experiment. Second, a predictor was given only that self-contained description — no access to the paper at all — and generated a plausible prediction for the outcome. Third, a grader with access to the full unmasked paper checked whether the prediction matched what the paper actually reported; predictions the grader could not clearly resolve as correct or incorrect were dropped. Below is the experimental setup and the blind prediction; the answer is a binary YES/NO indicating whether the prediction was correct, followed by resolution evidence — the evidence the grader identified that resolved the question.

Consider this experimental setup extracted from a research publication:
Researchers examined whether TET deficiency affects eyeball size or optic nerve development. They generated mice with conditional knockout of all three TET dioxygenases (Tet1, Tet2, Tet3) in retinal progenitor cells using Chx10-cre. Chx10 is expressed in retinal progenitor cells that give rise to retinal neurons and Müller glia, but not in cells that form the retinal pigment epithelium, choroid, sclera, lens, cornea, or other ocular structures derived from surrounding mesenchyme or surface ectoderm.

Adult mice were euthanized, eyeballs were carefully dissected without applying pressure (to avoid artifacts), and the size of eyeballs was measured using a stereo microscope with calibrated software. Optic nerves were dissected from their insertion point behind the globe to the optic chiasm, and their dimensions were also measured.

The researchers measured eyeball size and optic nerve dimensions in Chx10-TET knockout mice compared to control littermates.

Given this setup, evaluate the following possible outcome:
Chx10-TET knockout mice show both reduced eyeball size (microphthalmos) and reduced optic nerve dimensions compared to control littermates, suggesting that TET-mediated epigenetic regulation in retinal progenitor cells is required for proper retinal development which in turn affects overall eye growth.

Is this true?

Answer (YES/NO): YES